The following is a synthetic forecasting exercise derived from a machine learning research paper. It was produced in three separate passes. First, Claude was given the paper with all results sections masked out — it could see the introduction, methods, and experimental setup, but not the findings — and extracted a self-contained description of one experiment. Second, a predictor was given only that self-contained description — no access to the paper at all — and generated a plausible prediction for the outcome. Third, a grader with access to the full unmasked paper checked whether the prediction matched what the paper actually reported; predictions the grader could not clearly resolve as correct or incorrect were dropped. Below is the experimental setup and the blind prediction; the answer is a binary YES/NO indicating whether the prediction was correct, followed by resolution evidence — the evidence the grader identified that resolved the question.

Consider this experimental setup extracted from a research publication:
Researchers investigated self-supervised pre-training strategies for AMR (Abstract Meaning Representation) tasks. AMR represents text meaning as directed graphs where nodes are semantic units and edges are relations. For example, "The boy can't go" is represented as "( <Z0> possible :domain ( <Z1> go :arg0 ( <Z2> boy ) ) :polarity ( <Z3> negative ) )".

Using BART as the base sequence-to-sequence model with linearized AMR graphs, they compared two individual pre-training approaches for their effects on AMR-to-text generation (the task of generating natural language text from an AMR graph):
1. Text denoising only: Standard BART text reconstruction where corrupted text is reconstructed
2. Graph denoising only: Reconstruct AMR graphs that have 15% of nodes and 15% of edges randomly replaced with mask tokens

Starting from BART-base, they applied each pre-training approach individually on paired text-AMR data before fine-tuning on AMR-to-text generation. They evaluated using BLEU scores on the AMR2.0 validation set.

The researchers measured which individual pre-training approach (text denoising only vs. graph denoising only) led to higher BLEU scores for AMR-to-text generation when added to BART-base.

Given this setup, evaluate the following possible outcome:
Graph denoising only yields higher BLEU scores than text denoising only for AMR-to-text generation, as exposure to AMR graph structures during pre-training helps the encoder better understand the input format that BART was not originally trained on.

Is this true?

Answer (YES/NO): NO